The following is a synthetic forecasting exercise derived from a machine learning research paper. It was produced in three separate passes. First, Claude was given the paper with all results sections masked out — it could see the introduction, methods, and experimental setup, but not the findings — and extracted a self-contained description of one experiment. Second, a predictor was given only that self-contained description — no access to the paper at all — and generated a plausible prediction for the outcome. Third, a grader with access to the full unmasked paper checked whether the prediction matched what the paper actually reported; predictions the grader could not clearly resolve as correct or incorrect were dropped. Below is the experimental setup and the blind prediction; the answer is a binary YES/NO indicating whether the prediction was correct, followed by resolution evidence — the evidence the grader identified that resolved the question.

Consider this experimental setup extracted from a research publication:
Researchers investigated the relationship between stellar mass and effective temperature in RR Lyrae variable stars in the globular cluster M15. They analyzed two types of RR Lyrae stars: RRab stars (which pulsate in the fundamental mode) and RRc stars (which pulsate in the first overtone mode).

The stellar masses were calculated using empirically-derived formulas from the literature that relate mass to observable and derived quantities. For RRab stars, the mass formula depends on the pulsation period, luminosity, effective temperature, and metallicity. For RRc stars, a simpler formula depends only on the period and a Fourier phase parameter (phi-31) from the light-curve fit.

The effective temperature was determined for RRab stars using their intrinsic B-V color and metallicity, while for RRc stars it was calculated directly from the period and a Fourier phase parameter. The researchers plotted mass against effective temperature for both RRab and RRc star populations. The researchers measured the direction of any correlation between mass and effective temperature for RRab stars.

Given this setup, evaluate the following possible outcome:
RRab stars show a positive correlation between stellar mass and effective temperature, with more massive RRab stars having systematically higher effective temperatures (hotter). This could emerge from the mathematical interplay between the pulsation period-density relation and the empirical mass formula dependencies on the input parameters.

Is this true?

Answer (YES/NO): NO